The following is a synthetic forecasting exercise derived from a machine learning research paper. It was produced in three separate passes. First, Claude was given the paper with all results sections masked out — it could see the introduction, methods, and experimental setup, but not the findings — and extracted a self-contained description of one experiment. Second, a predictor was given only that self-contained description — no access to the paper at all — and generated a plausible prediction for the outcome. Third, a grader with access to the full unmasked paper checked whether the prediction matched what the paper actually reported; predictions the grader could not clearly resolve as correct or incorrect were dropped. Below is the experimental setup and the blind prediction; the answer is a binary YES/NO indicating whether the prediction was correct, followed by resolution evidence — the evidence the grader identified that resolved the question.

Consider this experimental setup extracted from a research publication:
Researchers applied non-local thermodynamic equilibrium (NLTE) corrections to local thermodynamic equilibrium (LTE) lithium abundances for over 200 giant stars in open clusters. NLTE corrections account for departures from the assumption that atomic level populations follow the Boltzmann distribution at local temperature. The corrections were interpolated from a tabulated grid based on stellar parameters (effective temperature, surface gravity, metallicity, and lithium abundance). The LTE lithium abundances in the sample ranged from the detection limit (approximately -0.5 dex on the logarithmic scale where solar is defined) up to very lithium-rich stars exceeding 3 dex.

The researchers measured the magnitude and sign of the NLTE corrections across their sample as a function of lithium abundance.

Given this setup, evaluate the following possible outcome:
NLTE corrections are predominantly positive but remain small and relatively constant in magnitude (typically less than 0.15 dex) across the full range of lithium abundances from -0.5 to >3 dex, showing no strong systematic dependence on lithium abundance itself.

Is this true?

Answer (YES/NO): NO